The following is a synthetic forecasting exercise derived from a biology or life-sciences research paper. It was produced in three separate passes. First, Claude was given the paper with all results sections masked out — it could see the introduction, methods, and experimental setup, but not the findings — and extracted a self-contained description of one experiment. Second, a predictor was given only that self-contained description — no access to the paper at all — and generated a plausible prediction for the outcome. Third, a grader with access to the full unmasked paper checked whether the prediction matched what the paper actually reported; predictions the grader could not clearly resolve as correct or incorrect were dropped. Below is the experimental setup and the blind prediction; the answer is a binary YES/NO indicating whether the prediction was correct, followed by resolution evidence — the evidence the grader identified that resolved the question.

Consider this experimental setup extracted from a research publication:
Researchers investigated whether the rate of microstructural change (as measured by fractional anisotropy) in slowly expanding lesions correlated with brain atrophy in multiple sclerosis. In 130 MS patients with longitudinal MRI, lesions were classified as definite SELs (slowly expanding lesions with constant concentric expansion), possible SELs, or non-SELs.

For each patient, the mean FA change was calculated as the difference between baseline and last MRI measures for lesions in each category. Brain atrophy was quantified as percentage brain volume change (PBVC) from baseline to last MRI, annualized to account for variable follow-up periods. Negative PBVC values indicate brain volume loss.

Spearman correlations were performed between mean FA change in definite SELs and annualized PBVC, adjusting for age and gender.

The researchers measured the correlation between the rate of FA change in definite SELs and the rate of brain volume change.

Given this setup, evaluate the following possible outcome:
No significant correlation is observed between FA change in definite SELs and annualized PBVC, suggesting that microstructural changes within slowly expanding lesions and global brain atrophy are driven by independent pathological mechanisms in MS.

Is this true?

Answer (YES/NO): NO